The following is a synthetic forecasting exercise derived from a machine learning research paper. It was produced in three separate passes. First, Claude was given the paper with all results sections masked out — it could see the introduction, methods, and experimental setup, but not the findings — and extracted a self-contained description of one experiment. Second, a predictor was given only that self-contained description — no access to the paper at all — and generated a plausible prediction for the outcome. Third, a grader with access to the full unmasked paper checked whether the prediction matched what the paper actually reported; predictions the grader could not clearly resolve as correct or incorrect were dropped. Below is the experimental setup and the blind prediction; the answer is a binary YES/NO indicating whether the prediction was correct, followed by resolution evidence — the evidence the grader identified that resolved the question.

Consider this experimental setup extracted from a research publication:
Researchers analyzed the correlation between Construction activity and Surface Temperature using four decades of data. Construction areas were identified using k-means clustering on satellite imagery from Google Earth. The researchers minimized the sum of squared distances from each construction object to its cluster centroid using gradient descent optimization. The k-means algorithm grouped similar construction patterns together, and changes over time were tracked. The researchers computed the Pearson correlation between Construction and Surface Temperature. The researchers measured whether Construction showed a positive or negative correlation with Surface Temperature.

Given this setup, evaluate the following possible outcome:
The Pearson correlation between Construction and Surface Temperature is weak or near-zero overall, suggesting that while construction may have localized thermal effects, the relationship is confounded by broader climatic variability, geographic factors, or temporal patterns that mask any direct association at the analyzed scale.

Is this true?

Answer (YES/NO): NO